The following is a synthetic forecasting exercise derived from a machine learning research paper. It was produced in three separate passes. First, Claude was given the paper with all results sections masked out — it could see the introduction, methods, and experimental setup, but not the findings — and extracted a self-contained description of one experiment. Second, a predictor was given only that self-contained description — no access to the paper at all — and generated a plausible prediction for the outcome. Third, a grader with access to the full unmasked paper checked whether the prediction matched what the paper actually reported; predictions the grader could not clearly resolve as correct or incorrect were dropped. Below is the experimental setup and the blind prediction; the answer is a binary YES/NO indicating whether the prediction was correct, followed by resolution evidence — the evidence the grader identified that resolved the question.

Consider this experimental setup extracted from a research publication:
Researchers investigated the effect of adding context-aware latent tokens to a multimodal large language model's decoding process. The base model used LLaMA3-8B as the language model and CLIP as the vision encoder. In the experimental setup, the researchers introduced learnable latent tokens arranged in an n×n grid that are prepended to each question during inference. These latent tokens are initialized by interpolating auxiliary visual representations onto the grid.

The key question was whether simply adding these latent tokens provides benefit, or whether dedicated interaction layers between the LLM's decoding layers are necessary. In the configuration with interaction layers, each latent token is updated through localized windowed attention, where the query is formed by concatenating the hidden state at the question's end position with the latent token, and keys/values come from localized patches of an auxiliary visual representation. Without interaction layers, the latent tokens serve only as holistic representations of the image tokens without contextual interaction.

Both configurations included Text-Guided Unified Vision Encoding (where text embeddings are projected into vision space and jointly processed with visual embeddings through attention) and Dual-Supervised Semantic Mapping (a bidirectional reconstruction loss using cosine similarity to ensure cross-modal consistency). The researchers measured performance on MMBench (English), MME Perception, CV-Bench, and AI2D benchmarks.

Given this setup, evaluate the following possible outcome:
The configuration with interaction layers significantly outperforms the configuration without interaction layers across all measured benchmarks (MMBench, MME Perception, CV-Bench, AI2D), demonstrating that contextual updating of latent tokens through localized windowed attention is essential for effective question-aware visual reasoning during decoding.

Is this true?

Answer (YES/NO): NO